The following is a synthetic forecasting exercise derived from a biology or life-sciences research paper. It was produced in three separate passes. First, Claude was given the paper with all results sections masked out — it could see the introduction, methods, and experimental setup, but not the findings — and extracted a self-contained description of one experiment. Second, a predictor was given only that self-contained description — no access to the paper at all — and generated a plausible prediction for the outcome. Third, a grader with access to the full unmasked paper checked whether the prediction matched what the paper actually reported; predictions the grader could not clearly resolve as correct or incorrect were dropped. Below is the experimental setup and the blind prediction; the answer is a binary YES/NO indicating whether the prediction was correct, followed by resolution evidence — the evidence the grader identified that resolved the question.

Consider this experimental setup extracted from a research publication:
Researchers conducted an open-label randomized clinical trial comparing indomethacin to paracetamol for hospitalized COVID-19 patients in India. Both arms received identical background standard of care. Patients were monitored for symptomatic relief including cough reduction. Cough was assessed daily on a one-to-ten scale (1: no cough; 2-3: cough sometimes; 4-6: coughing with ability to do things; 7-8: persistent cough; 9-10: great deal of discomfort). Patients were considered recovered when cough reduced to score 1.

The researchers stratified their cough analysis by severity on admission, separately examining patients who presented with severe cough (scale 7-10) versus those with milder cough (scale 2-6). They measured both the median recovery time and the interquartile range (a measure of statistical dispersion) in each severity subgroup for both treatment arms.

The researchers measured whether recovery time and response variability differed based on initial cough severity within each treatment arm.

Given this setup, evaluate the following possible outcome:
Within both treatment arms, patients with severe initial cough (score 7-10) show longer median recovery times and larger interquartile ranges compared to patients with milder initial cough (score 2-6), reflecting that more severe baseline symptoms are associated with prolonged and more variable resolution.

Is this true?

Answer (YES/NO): NO